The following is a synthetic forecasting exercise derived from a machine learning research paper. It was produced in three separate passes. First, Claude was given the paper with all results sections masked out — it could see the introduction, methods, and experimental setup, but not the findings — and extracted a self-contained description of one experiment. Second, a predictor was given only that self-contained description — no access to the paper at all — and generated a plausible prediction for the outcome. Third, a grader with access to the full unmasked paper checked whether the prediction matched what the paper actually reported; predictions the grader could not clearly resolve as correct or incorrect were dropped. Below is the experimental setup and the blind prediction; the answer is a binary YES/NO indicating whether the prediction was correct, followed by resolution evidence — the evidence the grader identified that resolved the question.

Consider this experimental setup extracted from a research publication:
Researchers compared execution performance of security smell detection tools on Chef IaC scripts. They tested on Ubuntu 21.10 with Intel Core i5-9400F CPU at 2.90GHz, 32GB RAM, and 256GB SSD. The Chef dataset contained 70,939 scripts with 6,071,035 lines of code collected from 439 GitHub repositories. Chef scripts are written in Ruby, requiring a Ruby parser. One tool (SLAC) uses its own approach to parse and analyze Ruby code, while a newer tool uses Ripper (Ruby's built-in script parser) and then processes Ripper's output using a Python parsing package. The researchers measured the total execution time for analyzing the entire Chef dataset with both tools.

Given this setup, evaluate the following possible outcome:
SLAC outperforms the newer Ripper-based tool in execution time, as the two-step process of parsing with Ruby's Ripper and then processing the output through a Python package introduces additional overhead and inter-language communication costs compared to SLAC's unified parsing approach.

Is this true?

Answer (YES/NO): NO